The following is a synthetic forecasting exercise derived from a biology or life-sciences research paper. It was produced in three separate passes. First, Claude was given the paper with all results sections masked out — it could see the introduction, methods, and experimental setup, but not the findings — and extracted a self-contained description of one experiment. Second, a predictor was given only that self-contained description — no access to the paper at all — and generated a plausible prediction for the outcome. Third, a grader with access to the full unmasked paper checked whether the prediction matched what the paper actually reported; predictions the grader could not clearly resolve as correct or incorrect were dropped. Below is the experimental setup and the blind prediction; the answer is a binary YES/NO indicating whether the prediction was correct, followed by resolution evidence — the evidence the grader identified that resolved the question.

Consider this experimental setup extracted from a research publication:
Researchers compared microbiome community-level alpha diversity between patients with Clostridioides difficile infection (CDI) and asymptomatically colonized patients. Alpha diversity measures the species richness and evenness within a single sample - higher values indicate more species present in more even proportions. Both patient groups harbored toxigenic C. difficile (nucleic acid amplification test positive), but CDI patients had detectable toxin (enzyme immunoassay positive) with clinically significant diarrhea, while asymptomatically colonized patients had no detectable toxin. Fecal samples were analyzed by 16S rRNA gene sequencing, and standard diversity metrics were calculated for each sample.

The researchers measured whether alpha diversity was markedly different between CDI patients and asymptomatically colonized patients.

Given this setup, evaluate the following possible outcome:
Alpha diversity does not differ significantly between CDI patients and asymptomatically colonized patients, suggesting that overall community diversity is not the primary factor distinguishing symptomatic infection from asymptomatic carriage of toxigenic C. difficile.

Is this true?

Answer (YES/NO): YES